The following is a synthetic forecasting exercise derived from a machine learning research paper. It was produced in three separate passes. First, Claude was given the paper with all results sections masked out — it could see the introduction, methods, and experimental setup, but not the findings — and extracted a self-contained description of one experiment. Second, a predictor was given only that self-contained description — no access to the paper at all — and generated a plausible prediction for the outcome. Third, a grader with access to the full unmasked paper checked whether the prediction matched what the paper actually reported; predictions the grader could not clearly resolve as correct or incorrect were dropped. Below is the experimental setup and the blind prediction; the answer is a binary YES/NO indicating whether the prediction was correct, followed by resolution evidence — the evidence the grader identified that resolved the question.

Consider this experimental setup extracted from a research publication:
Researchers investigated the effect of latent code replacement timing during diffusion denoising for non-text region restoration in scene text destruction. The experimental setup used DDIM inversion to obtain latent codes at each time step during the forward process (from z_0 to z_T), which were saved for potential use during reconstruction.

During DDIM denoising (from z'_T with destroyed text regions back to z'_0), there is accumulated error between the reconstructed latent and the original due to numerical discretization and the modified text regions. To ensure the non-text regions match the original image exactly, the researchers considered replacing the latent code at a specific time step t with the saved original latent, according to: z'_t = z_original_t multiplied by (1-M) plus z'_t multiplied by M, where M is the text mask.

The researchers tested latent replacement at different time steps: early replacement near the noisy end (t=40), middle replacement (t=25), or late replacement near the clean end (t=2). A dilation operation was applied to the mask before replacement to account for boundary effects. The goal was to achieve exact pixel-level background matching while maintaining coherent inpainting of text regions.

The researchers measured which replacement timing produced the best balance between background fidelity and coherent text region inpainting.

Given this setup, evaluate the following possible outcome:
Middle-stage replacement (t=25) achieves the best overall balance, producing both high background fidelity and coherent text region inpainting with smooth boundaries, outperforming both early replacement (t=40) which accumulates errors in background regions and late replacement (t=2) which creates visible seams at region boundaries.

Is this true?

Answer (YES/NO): NO